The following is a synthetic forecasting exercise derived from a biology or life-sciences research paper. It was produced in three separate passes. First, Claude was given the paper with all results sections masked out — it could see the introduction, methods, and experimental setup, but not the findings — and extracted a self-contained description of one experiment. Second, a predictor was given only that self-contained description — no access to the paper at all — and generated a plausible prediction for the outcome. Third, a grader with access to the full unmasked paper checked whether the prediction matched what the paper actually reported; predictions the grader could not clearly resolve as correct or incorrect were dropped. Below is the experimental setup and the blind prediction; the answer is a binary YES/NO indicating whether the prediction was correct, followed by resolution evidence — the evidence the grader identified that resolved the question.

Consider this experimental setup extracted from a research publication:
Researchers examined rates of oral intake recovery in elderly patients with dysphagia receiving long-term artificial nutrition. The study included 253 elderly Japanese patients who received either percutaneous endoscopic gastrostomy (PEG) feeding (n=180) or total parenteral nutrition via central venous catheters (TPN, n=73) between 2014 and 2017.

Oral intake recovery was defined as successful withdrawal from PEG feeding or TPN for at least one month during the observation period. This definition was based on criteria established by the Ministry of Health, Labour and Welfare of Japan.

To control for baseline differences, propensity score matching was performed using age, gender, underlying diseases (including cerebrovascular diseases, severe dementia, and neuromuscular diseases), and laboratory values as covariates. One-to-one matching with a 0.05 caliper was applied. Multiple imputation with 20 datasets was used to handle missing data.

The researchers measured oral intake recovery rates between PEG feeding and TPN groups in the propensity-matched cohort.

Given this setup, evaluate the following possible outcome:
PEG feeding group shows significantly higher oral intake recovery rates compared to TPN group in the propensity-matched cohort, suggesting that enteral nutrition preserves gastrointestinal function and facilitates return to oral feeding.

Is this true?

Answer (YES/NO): NO